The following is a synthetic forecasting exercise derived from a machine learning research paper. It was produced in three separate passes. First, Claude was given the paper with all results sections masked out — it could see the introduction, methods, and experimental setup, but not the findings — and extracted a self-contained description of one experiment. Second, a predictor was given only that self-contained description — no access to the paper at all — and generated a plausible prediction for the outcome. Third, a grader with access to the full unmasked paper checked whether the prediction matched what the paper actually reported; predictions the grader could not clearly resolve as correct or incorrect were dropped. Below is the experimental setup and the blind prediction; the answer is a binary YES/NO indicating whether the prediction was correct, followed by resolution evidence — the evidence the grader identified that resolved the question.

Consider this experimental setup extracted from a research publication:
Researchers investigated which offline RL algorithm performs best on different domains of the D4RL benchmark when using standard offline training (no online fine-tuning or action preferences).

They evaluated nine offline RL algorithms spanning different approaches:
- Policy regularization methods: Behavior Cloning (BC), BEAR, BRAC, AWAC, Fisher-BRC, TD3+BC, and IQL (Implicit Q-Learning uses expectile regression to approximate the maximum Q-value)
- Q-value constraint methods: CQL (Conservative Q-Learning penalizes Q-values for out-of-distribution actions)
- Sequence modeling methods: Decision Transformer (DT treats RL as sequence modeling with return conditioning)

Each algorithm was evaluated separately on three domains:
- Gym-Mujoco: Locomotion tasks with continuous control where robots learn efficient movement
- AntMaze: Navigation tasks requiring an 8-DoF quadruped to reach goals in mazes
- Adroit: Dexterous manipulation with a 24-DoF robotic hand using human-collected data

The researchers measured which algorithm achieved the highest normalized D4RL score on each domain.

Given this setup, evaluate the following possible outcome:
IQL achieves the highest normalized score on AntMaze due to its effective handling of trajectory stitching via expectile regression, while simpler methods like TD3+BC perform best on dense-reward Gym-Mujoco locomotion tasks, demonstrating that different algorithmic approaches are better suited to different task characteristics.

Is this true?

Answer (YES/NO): YES